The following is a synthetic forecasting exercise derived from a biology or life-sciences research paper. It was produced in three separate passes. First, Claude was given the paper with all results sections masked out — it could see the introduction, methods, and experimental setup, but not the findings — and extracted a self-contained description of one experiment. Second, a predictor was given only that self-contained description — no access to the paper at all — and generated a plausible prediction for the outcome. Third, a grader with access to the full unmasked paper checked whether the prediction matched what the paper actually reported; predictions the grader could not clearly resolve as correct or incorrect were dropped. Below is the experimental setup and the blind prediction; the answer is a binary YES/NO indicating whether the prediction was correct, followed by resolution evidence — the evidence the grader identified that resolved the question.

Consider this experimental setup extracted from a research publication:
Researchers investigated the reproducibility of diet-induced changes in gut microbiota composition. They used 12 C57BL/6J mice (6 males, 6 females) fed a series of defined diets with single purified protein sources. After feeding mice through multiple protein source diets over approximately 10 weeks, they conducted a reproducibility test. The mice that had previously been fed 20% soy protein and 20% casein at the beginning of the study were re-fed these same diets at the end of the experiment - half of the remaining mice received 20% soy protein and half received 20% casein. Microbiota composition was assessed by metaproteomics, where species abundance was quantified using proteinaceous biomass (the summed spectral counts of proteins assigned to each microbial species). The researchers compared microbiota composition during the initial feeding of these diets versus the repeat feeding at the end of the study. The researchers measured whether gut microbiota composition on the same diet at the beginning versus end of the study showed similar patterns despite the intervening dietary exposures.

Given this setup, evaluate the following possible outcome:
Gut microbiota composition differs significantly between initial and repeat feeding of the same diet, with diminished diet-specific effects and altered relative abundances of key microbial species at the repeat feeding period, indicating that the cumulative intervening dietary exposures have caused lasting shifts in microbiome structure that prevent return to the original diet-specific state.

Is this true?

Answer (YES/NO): NO